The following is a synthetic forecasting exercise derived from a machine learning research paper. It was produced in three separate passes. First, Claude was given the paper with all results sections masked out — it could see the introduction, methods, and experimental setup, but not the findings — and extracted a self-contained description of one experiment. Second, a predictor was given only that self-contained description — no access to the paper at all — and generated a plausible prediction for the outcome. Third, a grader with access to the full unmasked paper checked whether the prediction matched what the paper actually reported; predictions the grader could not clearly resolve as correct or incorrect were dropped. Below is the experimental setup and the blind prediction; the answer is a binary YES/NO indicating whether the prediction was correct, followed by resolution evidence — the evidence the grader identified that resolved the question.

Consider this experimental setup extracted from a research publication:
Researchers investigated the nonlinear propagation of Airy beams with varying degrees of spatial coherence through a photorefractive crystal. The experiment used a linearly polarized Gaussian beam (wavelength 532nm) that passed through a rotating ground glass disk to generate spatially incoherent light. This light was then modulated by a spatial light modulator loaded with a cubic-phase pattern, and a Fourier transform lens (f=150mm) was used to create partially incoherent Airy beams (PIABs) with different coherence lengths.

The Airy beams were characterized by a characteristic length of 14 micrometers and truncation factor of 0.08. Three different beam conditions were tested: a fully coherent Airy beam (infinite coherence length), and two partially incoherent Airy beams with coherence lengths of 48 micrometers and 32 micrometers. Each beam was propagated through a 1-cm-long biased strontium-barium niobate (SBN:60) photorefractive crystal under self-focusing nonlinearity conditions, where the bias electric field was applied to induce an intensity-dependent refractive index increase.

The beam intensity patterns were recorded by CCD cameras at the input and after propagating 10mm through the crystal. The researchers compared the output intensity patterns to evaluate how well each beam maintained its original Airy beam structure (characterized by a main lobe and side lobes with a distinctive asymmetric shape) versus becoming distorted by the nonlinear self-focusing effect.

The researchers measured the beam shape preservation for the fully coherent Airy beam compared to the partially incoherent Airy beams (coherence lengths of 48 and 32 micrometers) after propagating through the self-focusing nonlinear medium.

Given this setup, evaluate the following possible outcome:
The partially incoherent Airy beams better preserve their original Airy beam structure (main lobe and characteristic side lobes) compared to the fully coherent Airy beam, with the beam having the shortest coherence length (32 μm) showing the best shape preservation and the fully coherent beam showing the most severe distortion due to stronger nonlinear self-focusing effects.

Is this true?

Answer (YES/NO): YES